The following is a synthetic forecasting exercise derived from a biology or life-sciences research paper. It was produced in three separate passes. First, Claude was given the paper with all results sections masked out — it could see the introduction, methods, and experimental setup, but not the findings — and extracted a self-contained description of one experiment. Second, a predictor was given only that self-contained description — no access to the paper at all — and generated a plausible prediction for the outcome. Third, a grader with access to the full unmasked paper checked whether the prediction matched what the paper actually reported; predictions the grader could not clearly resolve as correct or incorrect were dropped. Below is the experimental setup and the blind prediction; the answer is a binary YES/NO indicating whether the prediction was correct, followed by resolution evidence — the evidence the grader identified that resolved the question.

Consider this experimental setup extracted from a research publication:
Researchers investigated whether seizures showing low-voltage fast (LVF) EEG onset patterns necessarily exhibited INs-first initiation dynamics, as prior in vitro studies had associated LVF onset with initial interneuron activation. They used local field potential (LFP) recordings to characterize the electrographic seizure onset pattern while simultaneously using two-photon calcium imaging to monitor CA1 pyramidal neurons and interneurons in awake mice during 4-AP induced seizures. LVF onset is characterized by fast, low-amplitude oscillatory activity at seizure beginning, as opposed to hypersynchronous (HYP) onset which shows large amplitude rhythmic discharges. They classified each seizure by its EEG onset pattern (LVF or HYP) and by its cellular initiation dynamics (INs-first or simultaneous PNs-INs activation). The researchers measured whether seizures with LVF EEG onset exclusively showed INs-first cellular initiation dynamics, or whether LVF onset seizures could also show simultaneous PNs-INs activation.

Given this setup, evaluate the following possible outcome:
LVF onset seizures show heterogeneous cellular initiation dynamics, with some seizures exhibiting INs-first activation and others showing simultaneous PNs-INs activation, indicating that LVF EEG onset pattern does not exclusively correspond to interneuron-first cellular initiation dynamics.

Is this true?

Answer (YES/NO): YES